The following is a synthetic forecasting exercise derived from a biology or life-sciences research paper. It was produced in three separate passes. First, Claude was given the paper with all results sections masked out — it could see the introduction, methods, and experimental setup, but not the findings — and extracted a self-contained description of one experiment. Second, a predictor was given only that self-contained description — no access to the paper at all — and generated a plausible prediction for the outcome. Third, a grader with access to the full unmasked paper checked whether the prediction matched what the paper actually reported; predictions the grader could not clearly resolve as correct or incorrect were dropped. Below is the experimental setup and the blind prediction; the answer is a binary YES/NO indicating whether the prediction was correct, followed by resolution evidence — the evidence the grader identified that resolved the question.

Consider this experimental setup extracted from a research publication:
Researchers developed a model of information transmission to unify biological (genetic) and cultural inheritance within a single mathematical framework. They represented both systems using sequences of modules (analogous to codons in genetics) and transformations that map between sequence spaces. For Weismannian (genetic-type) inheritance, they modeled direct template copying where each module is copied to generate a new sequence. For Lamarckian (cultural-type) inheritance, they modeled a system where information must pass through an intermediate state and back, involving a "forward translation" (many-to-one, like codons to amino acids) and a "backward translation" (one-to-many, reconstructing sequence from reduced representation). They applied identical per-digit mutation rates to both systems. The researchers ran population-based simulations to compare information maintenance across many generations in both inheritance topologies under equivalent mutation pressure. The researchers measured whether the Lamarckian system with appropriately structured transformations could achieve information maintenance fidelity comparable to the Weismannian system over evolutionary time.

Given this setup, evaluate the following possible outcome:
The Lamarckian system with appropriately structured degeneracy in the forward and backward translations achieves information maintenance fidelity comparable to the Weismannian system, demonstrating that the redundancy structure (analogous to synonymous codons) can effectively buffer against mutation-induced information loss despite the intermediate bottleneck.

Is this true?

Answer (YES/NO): YES